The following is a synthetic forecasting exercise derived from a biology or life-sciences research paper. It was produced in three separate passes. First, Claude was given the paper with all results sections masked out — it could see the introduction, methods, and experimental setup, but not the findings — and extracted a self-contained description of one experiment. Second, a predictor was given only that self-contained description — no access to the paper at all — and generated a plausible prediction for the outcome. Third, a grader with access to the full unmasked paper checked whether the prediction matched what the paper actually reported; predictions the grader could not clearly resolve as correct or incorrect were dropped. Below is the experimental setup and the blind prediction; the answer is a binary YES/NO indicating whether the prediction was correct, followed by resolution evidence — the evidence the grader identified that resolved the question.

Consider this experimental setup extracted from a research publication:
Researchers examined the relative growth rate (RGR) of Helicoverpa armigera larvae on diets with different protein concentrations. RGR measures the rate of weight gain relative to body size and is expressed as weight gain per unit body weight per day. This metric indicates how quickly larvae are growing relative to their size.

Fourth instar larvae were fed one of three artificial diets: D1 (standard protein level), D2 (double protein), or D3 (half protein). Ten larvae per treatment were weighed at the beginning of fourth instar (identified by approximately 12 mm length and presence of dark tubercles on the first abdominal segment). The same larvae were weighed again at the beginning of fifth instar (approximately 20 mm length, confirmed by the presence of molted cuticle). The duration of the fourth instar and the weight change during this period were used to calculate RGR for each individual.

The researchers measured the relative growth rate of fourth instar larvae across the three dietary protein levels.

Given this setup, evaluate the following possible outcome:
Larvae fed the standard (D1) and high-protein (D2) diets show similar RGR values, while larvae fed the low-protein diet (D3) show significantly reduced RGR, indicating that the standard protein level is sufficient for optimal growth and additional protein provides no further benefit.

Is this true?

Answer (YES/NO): NO